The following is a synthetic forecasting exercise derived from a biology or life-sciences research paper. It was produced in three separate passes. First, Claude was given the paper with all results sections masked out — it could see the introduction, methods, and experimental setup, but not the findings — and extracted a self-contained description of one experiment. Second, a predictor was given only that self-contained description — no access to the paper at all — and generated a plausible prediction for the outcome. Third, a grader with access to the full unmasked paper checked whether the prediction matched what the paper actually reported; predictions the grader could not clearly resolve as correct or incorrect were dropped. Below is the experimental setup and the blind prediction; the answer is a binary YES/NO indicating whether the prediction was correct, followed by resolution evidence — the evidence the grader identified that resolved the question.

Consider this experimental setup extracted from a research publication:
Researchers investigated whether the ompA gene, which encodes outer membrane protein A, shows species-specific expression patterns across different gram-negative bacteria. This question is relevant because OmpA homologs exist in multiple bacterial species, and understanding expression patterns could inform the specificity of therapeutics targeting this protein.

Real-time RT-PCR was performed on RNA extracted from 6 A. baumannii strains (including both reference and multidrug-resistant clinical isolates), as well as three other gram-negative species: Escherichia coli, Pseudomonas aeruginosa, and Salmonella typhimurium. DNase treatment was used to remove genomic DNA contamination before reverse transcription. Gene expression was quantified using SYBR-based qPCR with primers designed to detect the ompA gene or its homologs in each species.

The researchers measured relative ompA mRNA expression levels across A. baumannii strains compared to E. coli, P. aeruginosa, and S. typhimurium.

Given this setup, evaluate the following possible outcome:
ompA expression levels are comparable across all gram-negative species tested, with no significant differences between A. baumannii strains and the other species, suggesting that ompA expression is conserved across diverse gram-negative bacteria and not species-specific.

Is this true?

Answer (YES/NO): NO